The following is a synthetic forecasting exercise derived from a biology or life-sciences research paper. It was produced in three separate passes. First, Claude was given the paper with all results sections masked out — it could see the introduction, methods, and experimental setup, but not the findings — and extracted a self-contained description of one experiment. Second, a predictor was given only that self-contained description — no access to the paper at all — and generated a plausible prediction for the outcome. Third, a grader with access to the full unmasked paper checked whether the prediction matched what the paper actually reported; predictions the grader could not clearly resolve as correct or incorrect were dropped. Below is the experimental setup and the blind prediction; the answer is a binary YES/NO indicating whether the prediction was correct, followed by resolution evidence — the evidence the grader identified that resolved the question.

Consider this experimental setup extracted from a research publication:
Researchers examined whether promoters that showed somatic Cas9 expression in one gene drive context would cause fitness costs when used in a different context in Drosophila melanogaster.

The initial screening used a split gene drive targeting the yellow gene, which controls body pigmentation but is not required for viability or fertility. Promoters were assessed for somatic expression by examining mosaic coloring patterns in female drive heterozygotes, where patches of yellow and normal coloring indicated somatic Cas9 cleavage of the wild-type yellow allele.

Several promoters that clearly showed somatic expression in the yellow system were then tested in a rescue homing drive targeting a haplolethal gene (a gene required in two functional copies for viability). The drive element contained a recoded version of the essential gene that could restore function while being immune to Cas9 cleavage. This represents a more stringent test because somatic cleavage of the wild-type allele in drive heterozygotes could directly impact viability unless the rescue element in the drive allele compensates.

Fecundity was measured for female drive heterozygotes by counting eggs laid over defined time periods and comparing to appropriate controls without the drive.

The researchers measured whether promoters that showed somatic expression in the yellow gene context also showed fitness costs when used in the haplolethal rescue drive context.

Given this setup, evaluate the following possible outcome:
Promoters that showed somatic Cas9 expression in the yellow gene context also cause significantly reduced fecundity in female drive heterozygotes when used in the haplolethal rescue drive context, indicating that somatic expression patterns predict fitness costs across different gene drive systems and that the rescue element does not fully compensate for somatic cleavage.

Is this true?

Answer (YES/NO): NO